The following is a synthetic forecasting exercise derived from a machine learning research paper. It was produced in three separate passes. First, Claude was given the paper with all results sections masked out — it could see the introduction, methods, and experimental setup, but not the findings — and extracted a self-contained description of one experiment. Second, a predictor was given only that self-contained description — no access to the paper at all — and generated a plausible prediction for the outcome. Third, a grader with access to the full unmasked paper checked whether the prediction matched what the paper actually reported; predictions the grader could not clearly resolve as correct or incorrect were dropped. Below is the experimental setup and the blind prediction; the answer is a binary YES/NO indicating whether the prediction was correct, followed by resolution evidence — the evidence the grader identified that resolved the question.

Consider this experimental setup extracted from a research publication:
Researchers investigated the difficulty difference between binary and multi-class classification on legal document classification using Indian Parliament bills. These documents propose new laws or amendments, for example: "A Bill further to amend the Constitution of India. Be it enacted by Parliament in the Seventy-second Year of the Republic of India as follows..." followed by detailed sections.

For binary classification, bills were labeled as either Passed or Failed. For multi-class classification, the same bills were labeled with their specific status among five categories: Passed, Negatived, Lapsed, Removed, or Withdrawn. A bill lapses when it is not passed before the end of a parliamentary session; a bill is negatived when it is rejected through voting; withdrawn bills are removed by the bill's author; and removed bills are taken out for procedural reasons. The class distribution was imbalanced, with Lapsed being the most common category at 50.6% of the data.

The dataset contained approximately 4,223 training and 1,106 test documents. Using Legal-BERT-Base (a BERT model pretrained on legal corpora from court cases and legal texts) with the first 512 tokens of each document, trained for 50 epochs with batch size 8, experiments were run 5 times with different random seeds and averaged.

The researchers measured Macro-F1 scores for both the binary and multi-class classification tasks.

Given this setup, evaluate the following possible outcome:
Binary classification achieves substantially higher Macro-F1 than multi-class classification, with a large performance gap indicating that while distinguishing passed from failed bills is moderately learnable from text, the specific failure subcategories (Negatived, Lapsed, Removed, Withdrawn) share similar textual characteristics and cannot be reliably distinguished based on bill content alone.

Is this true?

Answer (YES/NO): NO